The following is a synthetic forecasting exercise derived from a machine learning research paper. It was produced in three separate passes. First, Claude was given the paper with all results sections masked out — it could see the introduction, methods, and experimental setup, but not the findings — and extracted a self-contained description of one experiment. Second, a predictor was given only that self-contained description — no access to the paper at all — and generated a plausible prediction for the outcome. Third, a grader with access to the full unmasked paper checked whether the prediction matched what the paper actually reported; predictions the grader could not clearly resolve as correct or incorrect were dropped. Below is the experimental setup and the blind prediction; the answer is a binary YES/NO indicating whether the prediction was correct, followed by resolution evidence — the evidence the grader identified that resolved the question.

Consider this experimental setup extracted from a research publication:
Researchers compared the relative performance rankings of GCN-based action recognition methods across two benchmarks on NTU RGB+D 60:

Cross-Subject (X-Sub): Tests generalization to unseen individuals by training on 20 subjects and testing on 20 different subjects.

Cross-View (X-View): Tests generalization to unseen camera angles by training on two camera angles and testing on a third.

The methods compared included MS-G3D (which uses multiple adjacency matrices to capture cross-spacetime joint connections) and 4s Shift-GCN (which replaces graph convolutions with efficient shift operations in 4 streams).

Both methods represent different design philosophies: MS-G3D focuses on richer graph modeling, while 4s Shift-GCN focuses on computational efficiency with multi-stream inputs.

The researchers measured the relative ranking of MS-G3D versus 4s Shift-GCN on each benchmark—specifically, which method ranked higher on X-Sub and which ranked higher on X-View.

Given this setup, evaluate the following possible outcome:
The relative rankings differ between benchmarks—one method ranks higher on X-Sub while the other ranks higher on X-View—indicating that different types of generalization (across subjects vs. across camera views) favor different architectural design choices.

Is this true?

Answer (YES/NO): YES